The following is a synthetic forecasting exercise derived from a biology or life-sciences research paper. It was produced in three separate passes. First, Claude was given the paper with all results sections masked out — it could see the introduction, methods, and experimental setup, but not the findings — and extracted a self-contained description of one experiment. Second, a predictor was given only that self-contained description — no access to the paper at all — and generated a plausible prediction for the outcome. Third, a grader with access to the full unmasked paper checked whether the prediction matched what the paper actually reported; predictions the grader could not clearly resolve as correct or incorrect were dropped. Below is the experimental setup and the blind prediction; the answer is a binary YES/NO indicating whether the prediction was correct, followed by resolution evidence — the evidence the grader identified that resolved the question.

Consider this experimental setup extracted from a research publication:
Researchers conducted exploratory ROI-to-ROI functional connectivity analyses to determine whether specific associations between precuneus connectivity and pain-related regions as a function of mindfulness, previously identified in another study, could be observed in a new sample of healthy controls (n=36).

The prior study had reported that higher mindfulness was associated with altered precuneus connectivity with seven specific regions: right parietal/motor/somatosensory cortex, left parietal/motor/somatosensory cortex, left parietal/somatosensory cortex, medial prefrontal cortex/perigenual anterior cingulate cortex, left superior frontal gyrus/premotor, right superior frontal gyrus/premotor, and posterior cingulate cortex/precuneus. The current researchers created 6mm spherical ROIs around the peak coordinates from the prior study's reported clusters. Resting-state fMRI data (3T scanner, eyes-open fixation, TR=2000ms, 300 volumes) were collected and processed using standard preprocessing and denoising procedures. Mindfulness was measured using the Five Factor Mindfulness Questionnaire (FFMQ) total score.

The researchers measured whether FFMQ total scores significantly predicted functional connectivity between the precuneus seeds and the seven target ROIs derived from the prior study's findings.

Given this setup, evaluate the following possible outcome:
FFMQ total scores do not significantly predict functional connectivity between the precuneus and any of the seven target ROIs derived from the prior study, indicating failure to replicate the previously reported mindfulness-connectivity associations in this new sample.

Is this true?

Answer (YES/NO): YES